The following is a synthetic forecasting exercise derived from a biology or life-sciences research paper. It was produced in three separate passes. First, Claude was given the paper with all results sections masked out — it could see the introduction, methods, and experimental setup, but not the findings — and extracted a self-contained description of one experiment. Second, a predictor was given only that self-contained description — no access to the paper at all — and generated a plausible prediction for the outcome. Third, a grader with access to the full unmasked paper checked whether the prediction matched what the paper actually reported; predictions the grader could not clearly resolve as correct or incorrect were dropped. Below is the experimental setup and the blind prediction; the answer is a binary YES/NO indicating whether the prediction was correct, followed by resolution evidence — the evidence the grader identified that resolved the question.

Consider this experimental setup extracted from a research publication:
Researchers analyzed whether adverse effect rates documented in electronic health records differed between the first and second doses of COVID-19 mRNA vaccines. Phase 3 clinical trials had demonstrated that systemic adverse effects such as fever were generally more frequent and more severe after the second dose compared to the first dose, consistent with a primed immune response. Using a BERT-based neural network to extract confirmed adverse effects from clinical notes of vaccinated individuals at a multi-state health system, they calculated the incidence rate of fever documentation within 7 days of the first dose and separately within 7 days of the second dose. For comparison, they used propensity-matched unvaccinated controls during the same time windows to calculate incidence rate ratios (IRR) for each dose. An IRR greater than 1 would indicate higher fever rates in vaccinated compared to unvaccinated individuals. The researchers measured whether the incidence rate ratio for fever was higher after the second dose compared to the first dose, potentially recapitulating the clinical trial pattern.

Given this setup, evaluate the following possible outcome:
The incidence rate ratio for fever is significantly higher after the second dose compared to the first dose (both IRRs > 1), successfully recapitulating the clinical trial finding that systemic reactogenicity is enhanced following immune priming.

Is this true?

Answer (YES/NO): NO